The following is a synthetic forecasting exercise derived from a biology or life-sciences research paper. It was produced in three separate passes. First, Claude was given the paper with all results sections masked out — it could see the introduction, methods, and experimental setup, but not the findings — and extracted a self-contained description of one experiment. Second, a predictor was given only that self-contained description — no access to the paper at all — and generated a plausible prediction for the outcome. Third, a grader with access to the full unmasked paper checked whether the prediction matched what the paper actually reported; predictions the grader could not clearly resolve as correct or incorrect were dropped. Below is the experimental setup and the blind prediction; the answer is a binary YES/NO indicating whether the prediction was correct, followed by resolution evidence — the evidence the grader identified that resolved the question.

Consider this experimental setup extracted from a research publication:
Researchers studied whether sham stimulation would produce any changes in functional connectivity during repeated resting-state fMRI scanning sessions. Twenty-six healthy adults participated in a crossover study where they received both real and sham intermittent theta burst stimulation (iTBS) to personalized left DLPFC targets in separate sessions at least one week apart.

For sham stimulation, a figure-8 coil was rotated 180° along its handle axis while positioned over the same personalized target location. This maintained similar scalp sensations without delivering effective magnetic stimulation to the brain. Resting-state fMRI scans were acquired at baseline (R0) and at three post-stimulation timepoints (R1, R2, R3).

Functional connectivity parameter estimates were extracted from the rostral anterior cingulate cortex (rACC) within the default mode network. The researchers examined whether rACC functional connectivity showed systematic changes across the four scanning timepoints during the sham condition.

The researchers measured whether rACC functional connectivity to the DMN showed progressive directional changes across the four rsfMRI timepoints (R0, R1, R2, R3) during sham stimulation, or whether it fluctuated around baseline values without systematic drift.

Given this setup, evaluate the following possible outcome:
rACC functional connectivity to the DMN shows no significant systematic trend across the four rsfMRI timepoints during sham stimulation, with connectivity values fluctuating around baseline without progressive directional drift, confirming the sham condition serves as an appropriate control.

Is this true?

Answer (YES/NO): YES